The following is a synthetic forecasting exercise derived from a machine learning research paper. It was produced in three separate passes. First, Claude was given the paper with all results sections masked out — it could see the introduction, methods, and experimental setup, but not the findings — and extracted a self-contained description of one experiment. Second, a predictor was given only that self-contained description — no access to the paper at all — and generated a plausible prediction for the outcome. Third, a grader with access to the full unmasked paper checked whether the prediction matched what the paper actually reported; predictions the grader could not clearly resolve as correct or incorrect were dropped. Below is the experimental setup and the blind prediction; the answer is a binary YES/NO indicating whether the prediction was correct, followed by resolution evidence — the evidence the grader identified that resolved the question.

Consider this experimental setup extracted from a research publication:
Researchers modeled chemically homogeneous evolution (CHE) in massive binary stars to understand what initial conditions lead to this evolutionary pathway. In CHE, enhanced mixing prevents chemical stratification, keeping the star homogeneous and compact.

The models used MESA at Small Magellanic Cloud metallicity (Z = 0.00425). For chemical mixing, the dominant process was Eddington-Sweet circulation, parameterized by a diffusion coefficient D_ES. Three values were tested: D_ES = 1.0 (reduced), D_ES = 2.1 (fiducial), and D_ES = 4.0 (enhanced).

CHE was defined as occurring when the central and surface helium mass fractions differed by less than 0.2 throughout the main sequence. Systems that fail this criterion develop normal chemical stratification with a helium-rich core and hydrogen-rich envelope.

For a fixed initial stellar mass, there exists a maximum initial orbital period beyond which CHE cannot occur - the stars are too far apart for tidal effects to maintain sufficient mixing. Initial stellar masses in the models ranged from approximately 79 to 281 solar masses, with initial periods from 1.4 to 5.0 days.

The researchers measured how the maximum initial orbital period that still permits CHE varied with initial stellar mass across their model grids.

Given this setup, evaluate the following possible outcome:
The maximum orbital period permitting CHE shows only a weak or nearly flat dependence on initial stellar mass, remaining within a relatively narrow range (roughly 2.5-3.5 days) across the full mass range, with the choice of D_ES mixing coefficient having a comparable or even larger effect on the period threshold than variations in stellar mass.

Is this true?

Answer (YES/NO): NO